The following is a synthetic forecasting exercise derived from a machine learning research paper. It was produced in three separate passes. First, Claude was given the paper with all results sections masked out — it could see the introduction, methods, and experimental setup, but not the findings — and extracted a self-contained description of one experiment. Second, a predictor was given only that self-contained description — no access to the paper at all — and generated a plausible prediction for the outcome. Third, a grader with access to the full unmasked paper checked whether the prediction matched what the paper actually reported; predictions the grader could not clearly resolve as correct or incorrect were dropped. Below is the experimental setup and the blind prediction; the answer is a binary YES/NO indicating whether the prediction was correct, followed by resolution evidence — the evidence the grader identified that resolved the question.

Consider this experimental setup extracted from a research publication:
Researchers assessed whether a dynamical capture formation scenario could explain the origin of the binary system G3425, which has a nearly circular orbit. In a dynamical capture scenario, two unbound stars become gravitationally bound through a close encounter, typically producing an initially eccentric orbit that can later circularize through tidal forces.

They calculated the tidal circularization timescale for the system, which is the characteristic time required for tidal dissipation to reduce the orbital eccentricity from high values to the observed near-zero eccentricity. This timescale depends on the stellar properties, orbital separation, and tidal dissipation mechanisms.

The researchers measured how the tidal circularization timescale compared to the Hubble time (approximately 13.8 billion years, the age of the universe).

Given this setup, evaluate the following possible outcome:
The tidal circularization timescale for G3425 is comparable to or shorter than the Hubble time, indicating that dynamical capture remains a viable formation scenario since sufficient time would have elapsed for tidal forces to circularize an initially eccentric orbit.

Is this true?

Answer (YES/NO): NO